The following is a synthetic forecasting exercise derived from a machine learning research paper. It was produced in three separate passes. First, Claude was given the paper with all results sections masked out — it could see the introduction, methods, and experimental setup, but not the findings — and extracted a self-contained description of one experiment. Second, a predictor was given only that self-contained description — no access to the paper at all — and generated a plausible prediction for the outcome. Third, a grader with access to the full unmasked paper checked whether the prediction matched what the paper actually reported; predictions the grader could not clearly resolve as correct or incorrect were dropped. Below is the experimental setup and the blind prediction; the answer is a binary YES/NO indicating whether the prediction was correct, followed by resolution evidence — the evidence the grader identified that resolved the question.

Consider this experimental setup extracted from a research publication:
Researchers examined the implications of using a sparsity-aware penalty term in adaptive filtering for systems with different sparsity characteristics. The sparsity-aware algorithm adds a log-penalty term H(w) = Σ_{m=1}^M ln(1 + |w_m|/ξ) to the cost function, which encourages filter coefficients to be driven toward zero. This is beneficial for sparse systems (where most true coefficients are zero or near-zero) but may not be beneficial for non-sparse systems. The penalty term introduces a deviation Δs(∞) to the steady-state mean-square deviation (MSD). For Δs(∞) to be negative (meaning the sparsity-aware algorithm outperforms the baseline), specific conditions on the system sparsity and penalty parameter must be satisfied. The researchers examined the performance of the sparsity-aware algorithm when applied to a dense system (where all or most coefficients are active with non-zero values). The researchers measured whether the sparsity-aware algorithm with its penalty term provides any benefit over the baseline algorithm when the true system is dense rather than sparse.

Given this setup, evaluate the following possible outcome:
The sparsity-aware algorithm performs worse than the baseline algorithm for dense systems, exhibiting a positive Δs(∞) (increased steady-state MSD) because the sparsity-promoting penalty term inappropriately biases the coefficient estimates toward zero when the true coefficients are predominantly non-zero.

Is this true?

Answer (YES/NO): YES